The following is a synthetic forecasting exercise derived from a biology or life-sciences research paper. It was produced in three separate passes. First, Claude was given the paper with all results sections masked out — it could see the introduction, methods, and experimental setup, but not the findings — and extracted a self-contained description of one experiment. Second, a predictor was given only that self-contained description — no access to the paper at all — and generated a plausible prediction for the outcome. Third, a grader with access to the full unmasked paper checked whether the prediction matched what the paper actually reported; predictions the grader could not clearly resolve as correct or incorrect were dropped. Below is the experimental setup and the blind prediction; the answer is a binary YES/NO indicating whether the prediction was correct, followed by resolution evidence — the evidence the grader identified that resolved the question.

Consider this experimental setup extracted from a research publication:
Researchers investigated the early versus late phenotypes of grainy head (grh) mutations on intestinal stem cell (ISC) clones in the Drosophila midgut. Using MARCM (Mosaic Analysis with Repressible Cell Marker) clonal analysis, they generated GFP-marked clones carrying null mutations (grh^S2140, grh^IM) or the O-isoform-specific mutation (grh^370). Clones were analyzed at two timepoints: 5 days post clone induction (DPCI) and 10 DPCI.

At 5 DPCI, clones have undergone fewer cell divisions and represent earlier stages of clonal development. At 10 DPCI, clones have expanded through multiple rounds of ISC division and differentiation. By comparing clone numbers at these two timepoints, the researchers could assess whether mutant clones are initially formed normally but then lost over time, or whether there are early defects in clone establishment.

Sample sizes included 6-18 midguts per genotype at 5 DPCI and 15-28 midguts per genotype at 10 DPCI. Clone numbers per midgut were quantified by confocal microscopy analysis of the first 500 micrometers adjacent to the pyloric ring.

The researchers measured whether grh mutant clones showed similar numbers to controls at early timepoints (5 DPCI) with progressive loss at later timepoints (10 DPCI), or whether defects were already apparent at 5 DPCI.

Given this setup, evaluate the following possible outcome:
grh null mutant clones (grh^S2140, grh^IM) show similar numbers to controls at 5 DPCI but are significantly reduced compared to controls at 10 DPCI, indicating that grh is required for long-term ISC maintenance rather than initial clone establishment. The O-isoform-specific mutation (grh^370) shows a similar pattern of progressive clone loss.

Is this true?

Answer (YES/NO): NO